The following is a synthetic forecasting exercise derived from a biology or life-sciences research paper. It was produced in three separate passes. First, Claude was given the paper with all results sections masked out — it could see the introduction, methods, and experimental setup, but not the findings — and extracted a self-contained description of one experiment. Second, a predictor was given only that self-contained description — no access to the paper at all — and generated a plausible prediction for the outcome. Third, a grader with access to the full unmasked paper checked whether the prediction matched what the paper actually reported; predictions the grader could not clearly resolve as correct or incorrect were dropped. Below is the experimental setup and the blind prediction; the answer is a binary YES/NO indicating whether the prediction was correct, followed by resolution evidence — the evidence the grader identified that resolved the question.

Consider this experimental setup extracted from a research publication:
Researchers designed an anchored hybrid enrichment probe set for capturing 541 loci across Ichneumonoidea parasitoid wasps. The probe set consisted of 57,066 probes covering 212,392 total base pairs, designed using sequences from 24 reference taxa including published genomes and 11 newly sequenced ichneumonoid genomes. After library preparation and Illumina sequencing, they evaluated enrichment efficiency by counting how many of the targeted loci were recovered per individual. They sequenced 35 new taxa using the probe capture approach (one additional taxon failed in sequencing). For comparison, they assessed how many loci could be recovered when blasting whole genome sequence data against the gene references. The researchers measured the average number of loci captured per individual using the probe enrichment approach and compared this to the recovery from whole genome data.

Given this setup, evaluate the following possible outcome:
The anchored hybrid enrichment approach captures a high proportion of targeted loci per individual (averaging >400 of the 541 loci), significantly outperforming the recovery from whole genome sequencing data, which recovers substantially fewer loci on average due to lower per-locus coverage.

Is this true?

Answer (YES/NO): NO